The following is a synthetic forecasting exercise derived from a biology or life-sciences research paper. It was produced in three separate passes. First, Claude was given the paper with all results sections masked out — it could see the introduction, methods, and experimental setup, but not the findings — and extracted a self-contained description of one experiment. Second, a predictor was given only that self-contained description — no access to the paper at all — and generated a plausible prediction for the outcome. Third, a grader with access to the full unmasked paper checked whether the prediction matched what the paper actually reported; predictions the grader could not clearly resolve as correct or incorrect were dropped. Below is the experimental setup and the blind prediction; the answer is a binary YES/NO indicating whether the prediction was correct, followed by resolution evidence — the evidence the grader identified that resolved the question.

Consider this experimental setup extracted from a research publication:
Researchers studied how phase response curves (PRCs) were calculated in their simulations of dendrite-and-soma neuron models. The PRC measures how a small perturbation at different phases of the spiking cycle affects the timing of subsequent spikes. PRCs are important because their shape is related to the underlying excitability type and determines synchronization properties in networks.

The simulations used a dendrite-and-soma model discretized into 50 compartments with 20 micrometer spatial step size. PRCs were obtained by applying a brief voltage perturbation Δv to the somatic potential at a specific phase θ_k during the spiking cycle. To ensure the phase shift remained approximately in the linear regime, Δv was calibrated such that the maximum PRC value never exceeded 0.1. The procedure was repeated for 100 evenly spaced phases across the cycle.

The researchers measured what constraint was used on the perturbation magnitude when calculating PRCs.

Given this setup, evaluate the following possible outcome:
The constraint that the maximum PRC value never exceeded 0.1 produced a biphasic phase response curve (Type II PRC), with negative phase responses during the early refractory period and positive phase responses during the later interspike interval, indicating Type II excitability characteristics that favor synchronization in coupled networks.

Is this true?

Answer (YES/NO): NO